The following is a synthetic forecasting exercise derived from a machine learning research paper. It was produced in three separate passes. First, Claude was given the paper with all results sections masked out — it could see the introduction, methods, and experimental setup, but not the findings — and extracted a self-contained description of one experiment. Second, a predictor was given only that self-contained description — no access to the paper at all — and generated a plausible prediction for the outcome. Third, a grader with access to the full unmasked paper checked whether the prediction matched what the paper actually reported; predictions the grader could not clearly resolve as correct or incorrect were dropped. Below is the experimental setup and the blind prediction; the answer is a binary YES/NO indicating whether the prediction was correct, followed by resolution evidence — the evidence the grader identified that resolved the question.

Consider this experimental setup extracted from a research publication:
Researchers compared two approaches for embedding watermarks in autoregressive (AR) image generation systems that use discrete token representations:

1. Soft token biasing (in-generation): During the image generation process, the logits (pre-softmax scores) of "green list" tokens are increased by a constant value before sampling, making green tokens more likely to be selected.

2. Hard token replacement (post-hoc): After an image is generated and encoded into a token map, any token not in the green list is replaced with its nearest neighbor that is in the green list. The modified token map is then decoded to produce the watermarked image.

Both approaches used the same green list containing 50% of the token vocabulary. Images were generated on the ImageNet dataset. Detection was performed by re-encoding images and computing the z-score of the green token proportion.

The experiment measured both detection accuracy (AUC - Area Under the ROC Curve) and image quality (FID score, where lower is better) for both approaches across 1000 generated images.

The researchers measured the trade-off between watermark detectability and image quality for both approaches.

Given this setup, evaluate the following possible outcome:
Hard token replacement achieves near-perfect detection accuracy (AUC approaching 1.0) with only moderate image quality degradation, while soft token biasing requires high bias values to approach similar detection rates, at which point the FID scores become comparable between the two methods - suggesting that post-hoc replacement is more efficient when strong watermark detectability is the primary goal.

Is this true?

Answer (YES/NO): NO